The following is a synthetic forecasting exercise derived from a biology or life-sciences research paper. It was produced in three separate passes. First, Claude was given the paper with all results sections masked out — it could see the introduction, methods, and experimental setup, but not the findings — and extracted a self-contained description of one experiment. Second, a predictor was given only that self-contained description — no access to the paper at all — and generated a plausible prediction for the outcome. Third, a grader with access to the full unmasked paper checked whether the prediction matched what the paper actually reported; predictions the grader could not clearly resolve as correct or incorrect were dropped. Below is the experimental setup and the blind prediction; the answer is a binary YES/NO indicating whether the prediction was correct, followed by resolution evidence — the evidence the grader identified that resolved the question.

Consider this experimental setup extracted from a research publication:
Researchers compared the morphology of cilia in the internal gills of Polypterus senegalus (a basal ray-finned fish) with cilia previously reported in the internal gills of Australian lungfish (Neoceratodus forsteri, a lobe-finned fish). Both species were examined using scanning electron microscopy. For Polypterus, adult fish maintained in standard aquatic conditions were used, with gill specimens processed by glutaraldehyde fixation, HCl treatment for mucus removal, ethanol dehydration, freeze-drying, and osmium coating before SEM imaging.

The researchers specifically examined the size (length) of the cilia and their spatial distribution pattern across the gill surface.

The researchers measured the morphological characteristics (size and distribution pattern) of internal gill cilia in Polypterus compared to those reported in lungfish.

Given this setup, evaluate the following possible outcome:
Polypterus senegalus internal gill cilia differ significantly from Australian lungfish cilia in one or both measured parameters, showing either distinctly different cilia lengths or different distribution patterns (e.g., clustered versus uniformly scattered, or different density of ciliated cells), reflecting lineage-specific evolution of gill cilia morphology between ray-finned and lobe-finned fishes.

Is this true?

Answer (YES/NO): YES